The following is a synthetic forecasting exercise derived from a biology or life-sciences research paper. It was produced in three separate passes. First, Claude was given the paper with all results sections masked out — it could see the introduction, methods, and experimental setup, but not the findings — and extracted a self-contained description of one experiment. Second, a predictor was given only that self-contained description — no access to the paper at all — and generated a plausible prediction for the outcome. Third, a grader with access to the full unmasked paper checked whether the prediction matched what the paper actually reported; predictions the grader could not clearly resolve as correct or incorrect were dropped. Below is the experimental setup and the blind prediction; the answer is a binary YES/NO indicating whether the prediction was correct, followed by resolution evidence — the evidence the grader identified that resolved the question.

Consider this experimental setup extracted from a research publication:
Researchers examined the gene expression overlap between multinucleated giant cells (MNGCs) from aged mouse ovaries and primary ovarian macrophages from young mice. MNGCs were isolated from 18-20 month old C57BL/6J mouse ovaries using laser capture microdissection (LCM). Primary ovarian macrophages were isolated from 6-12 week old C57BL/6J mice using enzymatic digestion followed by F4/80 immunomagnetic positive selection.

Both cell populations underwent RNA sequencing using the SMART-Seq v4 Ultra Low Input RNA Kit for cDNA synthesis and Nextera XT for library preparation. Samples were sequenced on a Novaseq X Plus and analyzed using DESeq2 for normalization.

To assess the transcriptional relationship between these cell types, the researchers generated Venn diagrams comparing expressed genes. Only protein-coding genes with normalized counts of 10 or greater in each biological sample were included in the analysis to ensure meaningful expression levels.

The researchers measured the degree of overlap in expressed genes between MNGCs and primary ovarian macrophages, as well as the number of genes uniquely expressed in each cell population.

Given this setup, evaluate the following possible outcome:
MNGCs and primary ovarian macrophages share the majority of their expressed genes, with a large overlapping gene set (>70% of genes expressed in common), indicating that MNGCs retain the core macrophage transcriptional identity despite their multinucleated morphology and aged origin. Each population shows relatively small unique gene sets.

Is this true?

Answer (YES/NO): NO